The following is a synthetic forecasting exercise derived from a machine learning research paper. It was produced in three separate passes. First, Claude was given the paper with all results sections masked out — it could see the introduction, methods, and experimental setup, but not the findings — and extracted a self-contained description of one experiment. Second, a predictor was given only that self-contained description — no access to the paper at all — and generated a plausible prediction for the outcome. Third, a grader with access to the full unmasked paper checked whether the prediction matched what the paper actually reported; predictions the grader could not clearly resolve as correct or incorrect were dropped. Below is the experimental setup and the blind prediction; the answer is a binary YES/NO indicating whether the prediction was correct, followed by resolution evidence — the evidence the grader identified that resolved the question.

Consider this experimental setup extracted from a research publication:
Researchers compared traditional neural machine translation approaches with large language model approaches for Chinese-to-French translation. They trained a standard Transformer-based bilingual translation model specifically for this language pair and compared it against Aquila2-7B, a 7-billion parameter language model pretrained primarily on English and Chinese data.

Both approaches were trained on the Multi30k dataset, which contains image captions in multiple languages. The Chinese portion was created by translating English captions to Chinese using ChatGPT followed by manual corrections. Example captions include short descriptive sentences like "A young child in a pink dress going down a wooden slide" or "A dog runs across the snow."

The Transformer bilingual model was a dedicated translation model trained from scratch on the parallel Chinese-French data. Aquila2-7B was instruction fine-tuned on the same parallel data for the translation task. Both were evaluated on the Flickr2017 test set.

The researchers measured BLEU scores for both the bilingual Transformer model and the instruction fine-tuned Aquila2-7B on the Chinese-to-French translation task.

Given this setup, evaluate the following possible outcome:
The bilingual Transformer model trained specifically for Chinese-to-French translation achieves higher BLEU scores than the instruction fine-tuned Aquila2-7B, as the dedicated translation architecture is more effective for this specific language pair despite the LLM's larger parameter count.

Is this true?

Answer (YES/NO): YES